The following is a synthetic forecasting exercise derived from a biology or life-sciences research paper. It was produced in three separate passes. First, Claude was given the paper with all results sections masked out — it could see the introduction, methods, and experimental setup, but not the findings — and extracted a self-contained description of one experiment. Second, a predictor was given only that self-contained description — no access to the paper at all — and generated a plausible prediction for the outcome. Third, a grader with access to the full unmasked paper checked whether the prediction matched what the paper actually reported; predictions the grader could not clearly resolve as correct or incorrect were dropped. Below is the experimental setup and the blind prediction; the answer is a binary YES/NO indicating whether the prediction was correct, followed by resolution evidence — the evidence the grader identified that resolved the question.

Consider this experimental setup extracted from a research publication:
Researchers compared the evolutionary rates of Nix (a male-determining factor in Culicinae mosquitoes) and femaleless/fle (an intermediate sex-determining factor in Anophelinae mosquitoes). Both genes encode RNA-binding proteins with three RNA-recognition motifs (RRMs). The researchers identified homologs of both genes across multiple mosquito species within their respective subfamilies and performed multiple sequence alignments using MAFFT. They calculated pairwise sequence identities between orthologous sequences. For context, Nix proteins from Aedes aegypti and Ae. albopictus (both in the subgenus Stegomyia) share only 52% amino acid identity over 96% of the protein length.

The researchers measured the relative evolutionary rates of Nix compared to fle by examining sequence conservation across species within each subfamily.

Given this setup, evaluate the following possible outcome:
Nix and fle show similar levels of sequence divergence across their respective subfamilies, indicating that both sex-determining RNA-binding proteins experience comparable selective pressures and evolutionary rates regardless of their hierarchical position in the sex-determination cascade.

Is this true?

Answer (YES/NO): NO